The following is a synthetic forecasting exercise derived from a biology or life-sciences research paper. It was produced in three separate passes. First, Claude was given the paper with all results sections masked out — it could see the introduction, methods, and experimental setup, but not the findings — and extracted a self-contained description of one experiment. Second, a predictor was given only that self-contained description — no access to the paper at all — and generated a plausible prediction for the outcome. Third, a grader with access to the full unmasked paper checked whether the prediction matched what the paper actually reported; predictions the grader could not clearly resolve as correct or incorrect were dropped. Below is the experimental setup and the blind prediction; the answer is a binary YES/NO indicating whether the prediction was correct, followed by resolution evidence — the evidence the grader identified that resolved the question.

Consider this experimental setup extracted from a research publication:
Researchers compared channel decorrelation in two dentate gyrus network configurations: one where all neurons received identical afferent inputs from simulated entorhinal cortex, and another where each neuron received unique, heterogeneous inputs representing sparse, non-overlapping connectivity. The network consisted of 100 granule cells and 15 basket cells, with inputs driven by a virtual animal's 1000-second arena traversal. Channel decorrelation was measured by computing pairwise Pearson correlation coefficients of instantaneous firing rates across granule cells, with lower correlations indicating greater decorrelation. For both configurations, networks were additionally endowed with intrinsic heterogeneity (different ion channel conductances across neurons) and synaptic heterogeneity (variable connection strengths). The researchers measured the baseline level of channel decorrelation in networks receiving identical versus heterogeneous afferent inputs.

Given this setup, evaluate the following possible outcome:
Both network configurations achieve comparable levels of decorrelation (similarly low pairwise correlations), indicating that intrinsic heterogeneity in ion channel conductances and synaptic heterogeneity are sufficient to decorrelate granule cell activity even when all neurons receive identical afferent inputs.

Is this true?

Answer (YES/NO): NO